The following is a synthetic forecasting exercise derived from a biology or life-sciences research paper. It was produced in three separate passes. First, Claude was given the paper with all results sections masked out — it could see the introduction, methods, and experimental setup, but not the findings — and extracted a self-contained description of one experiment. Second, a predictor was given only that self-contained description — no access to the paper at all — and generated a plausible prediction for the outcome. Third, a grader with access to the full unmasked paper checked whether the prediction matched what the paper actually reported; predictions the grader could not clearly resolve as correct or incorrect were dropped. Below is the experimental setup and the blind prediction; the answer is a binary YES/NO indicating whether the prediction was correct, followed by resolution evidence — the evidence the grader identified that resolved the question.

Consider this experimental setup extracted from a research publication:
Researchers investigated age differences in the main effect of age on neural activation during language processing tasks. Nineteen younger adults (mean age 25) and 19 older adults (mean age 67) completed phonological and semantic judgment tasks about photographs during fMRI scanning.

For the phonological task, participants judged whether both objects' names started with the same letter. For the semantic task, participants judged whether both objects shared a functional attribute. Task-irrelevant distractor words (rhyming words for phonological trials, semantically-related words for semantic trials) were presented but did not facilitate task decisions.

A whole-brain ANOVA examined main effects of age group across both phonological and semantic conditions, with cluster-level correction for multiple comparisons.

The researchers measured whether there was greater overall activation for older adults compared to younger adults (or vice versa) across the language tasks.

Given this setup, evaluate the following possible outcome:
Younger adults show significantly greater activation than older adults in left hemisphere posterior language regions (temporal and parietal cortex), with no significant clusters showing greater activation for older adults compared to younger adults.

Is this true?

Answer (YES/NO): NO